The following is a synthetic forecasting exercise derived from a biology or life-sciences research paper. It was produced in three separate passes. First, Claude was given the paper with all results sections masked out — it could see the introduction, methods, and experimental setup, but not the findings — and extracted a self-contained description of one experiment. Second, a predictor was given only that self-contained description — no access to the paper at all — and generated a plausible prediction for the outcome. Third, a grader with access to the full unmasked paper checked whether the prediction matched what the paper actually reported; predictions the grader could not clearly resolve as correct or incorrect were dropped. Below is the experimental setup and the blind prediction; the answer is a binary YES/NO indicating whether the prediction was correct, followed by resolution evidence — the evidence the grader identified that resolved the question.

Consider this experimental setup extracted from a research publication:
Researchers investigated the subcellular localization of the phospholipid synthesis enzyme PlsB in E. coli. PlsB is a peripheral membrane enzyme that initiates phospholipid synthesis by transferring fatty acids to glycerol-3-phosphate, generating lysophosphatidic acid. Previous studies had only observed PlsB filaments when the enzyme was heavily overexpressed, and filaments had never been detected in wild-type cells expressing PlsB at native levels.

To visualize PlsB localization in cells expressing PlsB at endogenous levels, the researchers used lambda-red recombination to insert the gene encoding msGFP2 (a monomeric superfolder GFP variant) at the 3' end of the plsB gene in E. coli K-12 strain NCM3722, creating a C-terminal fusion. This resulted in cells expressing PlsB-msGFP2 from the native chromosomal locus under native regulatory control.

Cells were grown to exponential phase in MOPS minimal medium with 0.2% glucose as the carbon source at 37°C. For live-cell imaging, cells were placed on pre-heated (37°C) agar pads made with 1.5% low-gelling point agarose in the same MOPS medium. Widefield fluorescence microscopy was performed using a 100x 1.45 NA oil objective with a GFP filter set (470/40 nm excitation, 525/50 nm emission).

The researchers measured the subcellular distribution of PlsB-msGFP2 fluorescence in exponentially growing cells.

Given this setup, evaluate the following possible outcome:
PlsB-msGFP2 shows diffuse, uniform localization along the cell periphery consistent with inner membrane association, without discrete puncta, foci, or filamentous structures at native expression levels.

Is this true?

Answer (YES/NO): NO